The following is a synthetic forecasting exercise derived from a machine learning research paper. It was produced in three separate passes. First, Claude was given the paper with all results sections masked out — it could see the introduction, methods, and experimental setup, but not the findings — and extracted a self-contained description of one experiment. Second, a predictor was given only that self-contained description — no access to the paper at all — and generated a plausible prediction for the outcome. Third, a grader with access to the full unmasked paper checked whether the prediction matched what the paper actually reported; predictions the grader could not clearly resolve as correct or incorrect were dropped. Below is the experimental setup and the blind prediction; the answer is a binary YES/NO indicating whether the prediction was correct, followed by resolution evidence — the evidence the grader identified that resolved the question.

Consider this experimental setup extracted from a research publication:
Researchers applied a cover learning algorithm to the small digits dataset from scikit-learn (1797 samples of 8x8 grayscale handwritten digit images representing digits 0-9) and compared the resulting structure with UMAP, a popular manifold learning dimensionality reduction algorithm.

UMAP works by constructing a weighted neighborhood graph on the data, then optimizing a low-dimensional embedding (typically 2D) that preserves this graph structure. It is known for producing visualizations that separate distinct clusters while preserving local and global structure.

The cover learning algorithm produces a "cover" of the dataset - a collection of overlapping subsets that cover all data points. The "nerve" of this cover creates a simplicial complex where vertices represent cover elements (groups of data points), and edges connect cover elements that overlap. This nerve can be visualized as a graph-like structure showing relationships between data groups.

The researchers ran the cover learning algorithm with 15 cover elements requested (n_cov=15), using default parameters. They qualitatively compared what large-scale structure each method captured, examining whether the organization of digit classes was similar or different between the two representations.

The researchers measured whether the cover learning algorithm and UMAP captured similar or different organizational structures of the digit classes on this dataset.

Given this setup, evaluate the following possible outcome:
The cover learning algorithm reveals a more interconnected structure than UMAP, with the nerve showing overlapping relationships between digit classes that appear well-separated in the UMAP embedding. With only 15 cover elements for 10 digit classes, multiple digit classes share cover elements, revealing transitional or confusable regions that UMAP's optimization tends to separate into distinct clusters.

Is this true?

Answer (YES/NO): NO